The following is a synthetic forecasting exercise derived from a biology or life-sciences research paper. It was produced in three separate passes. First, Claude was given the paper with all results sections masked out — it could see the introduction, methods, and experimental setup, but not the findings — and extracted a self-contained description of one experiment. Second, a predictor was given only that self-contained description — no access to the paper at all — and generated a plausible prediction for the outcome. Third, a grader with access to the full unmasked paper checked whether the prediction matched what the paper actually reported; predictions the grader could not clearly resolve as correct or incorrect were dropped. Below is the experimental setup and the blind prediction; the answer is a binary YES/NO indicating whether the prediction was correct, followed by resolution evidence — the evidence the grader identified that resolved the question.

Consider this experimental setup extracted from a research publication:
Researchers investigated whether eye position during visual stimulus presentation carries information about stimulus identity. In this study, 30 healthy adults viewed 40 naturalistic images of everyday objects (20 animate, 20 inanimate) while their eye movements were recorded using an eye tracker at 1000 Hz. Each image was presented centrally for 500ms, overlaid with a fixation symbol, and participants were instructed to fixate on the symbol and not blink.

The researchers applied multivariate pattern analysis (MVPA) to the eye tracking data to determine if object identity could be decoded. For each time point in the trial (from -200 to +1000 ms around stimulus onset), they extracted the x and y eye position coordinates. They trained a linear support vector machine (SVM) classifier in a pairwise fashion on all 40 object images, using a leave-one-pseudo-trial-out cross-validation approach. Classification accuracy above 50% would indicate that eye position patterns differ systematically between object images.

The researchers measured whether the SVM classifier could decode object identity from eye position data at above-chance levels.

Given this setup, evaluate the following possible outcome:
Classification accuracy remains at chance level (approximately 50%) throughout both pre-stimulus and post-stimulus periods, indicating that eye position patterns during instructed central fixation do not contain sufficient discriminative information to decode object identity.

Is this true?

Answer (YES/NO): NO